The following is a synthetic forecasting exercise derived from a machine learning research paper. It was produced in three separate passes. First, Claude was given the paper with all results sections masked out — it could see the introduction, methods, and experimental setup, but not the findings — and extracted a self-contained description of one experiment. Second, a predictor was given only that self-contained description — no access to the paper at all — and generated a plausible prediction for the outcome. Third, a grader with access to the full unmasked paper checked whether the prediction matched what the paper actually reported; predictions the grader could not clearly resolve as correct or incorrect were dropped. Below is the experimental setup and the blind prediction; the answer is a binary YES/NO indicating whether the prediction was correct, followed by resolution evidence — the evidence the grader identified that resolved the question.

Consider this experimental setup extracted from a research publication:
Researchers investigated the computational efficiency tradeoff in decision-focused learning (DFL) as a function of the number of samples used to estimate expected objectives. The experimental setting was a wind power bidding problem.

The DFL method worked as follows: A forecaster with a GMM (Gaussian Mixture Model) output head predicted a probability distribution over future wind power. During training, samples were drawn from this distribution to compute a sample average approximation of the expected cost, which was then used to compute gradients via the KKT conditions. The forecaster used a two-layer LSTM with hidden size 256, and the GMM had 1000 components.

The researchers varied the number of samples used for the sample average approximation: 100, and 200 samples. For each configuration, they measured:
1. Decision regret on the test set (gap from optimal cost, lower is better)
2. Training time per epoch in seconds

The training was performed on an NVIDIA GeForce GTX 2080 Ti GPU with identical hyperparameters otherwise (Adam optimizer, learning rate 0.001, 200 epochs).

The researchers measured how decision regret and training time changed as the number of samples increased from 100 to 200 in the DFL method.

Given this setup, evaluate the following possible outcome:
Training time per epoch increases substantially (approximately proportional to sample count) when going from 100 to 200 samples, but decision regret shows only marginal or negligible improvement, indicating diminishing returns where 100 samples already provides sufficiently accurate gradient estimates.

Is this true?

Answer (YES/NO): NO